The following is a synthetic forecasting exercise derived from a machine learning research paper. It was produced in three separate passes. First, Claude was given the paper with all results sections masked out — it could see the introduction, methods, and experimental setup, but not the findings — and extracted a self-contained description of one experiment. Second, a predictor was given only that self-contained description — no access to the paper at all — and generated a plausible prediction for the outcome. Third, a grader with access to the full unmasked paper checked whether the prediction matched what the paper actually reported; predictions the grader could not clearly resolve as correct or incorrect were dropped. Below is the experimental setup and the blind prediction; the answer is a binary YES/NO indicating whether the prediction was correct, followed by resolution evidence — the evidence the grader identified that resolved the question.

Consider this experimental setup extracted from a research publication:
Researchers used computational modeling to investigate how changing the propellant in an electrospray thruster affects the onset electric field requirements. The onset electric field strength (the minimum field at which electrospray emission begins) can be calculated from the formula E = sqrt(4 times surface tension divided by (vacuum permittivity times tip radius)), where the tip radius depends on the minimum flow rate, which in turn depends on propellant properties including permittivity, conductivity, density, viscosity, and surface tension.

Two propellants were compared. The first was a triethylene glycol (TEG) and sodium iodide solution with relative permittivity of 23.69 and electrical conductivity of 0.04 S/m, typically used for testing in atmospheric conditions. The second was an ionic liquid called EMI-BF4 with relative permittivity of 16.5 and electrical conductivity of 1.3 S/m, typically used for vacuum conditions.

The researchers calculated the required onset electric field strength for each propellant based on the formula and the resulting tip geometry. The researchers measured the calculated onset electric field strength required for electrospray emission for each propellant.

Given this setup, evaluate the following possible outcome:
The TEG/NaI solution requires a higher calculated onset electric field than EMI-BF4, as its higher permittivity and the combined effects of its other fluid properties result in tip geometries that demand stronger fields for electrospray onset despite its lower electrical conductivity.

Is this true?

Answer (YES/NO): NO